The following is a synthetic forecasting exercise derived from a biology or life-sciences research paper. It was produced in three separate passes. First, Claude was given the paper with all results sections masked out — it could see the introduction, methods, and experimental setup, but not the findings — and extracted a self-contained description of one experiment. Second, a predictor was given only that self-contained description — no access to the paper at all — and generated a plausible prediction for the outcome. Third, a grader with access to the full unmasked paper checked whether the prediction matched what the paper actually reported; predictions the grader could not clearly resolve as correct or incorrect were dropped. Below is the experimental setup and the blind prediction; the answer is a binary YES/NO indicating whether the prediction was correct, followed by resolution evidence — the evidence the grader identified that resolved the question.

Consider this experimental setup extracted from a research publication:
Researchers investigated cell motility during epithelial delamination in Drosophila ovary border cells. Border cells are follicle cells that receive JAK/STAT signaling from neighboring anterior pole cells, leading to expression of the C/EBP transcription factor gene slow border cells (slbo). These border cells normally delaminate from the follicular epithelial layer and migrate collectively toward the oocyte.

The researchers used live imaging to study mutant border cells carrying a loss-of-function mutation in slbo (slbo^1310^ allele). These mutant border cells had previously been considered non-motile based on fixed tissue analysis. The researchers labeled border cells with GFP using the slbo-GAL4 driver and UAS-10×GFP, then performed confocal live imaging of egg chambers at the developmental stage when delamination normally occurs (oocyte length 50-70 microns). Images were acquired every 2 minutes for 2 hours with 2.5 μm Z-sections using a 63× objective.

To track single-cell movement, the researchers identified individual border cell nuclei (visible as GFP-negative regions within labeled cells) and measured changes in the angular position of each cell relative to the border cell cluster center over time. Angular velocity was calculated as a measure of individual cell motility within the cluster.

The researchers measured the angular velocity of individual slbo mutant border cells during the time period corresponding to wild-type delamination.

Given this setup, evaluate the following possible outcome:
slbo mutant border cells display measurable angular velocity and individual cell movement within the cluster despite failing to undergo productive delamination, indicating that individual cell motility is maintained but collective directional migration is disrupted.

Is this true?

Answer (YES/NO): YES